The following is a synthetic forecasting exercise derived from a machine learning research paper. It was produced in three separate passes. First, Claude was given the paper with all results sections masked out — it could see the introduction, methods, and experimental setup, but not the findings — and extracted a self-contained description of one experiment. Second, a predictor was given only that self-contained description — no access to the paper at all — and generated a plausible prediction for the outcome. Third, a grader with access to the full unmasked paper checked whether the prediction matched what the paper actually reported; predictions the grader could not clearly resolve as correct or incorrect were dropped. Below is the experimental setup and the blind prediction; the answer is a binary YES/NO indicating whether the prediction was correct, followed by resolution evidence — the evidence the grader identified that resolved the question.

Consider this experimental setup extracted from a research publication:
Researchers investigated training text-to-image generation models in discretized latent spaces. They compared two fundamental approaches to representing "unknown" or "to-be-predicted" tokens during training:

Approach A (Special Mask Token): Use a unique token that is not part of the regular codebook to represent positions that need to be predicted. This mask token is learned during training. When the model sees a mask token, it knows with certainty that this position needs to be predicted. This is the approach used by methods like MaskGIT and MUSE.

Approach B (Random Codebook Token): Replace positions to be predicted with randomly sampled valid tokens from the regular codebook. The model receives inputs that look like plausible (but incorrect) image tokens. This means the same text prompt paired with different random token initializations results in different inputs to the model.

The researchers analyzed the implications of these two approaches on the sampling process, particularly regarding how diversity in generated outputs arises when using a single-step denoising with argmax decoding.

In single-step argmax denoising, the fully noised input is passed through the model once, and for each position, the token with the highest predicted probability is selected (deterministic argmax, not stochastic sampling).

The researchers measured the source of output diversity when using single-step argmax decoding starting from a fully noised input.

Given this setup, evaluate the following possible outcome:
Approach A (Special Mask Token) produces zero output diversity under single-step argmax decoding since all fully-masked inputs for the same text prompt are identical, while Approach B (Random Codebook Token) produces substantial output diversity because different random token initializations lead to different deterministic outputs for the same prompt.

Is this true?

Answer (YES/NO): YES